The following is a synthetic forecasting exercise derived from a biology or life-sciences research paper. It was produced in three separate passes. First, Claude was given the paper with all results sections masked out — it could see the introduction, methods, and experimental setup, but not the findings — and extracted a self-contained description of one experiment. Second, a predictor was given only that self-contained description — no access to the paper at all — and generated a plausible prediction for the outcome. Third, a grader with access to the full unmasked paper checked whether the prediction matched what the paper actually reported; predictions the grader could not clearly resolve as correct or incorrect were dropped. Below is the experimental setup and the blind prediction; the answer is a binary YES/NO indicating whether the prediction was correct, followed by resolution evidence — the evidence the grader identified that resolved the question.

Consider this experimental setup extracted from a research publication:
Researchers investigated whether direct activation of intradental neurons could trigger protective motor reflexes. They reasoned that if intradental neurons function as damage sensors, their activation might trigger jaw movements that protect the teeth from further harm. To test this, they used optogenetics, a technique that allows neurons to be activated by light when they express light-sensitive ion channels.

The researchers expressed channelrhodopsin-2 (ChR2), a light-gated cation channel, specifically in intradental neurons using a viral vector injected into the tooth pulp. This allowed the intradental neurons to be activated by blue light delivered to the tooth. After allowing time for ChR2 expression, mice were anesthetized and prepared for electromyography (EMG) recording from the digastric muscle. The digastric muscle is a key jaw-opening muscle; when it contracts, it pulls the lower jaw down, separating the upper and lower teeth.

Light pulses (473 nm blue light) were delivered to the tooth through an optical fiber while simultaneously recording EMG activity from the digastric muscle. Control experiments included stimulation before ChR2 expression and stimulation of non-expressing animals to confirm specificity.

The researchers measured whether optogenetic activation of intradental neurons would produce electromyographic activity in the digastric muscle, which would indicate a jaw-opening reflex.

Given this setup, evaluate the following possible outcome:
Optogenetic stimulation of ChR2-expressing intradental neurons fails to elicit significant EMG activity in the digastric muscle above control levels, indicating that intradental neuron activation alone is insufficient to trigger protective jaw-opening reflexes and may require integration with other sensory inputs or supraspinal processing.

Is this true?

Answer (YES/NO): NO